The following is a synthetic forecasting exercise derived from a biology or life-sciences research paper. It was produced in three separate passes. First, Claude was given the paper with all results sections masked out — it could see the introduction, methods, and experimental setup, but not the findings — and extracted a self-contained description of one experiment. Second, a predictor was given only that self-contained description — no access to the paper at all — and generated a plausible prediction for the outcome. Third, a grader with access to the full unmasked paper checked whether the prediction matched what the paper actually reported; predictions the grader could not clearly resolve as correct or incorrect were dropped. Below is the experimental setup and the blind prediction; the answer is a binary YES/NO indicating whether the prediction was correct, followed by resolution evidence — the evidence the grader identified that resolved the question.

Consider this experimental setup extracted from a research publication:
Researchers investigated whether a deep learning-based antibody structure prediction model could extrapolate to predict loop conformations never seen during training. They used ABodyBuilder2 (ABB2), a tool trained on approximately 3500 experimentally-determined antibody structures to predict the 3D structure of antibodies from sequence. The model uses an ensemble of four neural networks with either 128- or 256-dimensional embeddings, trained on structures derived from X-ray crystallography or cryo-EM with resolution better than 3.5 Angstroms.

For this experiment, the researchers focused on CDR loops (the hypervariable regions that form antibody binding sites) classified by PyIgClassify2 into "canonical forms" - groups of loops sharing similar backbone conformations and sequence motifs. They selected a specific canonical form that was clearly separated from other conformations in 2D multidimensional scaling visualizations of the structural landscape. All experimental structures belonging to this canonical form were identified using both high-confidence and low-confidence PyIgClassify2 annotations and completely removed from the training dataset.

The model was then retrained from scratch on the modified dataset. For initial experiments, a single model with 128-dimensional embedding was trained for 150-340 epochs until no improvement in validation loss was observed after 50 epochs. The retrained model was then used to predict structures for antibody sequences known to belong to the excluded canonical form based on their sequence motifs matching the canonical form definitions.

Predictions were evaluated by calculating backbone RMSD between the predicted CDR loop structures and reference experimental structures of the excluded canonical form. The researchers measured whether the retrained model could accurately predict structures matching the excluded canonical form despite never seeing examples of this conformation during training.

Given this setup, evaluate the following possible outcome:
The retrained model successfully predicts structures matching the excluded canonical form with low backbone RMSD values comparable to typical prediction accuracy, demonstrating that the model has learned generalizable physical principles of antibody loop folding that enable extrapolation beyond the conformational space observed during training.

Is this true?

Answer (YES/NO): NO